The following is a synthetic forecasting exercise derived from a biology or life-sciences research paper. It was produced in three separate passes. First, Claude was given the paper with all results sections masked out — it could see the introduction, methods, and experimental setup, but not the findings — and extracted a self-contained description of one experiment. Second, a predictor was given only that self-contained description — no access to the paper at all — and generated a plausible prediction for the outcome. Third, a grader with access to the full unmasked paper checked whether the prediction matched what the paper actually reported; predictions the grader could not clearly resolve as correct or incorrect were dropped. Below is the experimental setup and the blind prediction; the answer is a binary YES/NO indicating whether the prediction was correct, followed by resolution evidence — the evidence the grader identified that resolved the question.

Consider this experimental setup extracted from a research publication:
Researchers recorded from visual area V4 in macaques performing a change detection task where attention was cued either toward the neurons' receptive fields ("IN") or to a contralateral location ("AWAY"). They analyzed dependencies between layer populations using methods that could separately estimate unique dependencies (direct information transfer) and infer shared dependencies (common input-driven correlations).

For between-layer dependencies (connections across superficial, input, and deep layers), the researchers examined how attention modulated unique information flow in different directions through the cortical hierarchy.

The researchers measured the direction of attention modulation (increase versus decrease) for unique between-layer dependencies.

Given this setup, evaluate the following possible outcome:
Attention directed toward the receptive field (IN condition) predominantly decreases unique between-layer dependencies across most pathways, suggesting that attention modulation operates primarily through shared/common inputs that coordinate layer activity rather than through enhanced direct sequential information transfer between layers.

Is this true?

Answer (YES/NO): NO